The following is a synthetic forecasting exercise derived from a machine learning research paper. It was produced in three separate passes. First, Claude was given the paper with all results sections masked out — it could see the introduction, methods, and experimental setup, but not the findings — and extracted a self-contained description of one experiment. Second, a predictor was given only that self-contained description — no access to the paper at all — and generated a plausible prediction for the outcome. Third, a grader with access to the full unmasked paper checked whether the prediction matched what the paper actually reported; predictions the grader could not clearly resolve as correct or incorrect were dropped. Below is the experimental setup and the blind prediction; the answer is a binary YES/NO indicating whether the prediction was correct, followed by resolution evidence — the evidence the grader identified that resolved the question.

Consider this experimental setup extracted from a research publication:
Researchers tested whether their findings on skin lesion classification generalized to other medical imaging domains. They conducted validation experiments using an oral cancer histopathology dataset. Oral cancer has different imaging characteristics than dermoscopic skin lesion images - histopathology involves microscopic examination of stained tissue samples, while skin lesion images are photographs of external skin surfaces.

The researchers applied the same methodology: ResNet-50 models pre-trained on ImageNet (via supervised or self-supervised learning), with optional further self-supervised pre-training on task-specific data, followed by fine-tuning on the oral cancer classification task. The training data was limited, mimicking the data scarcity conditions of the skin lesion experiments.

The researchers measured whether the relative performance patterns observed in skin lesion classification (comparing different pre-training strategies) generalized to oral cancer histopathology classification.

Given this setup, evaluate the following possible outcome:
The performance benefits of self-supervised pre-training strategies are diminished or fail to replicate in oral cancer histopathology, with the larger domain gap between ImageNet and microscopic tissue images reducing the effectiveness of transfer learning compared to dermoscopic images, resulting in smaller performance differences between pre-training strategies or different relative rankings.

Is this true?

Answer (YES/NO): NO